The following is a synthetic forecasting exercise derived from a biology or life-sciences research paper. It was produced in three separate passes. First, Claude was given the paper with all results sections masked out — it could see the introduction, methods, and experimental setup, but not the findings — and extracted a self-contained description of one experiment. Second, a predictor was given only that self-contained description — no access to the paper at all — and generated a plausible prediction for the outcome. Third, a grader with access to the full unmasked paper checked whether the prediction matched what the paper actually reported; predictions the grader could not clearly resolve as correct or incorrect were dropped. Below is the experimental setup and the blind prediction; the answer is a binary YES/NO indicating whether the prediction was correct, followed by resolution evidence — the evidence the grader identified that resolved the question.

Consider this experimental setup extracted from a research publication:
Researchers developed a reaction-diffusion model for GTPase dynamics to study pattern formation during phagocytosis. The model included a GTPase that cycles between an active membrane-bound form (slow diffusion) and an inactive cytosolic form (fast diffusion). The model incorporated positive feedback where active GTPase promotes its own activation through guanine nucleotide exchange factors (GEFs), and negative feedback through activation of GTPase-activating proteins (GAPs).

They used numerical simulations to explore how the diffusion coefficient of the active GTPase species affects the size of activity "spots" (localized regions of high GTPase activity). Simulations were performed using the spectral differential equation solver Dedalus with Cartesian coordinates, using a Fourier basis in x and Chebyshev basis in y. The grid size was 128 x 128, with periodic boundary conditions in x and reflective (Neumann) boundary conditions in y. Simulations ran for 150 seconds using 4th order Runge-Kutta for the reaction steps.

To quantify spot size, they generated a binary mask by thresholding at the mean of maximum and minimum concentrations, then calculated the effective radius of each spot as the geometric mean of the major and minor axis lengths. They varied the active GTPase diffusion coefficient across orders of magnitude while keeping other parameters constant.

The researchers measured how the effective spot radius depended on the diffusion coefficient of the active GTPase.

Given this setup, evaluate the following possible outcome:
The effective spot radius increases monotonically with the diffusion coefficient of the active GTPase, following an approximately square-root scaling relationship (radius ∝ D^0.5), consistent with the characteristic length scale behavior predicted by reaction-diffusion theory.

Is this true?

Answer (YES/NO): NO